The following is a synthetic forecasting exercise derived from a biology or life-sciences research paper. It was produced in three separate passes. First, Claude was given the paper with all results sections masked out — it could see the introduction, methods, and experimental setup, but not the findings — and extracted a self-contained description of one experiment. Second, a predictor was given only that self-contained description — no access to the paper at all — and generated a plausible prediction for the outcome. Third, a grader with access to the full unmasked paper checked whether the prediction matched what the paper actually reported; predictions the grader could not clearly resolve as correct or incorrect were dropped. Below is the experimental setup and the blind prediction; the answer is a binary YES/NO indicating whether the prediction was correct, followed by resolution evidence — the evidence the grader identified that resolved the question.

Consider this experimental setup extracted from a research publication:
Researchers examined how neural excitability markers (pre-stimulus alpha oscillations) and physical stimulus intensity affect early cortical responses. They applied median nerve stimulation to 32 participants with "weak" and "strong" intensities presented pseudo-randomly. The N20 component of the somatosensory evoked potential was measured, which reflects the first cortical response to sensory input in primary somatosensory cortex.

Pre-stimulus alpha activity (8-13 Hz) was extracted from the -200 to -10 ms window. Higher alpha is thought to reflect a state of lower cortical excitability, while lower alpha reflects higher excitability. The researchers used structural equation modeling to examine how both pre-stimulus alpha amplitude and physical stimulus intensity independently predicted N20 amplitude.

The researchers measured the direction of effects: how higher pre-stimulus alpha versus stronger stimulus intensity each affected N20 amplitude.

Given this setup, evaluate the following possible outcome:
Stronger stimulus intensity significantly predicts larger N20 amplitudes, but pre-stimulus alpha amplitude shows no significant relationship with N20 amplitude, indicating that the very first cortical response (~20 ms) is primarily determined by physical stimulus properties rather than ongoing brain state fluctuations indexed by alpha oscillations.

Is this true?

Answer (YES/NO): NO